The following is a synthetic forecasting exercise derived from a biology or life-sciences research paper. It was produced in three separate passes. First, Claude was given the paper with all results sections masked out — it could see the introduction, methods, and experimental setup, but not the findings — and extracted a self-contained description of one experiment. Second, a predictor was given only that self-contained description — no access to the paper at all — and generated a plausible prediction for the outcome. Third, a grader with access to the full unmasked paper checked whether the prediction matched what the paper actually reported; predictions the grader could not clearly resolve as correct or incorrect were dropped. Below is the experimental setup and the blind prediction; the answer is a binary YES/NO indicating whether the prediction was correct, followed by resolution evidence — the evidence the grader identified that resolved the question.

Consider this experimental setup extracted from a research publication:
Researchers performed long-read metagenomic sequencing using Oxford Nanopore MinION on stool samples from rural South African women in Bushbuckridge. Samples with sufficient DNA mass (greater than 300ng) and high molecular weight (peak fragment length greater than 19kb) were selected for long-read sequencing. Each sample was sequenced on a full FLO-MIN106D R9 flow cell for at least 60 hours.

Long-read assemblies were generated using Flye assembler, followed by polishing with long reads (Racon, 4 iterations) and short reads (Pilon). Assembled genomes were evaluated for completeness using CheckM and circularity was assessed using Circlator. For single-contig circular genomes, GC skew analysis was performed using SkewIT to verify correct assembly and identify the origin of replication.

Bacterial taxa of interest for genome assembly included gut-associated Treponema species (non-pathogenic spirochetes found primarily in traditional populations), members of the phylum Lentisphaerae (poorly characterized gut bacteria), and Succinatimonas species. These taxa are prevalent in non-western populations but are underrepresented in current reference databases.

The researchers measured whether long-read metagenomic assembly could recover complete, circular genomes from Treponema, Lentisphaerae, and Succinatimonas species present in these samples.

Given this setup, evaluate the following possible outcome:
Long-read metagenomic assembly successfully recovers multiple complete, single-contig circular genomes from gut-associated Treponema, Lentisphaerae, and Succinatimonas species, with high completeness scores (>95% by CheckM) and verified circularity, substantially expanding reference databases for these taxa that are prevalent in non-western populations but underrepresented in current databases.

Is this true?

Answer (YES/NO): NO